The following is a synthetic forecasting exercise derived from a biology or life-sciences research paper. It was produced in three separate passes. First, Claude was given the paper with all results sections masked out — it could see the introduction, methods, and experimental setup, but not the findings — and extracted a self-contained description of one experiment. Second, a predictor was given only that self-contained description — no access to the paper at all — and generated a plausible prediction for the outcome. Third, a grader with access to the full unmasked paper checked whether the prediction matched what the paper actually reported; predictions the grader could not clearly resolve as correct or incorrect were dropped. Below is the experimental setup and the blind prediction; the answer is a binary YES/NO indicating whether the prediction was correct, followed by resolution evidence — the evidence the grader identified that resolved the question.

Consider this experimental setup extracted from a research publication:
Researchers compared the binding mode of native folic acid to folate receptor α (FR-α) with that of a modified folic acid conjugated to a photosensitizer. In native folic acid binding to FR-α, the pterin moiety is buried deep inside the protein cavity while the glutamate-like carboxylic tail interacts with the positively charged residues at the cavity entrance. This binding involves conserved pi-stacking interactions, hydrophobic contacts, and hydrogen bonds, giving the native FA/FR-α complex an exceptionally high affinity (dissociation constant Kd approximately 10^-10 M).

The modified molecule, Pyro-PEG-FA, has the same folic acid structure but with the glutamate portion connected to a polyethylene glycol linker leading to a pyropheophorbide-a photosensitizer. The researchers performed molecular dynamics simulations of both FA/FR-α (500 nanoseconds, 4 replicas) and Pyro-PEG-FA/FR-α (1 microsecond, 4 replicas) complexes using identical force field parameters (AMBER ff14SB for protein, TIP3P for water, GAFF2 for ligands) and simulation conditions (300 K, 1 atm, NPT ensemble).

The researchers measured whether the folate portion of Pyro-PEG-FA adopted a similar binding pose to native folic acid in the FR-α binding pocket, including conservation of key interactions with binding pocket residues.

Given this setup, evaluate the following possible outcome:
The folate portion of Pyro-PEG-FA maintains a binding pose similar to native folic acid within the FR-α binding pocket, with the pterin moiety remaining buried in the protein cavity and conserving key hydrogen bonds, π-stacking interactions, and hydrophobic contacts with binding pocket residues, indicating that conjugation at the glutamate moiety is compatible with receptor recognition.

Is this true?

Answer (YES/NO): NO